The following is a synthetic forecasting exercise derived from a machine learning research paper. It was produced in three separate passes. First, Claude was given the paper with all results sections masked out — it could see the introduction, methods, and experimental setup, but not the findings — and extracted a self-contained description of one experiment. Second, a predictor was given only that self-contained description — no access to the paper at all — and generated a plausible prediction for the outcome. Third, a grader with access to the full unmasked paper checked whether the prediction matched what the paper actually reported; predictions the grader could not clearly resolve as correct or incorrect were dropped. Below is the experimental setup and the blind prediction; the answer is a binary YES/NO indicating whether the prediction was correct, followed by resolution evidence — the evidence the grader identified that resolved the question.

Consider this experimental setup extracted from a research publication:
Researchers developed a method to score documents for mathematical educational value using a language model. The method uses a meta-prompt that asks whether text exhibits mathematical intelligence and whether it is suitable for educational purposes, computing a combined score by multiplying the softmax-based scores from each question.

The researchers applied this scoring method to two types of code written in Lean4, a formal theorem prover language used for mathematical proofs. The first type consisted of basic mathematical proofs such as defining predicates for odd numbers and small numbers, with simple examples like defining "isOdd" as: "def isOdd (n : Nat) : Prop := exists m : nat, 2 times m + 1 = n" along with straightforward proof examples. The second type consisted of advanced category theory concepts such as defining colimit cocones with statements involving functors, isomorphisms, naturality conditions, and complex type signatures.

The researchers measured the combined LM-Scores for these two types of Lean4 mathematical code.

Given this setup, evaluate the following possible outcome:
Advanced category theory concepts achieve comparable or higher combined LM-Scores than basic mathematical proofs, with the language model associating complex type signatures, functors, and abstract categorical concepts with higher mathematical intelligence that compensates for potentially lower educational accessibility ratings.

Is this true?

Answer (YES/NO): NO